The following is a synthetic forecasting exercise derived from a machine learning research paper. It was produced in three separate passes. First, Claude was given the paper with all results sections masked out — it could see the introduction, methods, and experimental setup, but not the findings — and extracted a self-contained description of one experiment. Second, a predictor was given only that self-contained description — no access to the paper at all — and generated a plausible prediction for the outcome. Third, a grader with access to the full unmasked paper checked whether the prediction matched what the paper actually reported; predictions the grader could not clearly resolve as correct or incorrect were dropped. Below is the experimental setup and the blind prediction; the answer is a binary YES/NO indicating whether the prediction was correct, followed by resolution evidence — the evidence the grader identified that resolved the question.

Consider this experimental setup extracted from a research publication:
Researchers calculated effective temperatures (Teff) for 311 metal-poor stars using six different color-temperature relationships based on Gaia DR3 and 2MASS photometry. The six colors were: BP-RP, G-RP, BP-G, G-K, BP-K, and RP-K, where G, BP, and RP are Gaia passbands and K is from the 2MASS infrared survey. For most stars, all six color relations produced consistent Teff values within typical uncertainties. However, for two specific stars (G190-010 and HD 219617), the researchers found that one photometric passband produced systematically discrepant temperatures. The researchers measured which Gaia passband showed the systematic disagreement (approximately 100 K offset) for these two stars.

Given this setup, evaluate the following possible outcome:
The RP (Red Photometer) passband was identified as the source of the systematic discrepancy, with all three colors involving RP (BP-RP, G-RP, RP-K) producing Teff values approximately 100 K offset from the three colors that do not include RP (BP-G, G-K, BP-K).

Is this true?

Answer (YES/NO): NO